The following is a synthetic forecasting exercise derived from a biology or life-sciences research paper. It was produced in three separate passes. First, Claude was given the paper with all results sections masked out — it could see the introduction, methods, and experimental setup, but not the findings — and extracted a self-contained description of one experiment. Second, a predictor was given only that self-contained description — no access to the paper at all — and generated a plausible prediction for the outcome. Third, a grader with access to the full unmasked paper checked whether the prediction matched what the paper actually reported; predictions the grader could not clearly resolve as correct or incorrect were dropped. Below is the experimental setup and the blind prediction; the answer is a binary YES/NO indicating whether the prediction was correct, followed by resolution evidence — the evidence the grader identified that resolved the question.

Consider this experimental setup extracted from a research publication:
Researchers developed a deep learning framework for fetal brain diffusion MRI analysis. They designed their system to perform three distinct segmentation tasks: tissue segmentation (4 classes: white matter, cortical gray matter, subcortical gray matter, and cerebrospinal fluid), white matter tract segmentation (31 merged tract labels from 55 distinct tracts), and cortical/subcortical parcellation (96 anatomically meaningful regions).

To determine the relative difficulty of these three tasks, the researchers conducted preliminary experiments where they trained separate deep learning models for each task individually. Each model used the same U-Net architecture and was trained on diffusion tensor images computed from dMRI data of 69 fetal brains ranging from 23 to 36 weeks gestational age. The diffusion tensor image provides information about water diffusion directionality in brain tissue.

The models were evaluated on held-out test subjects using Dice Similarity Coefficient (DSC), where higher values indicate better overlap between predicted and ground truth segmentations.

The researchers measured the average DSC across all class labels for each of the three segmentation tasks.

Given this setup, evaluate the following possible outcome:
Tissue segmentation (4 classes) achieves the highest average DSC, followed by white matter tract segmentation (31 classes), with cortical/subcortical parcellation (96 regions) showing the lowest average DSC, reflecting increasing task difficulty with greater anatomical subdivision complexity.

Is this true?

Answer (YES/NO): YES